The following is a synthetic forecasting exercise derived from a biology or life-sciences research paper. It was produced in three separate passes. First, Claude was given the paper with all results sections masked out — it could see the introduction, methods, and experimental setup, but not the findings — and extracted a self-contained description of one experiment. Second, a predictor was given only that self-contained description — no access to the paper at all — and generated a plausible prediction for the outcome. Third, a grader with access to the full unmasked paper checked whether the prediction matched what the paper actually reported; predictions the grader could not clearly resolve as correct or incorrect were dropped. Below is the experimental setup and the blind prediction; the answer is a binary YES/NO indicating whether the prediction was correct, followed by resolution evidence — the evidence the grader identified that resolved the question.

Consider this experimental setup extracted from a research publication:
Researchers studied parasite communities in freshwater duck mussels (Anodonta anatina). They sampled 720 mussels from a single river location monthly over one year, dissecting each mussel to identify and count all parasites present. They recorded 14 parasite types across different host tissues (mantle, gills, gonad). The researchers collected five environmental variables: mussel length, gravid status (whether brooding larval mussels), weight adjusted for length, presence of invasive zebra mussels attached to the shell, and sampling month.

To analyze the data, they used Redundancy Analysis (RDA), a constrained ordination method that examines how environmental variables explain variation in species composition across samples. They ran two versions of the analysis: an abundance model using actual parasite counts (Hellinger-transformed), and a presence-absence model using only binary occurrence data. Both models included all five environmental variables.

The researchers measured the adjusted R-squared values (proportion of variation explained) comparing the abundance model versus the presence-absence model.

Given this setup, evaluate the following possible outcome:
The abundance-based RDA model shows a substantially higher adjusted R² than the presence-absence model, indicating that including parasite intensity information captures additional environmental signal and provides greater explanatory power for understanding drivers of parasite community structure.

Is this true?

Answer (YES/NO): YES